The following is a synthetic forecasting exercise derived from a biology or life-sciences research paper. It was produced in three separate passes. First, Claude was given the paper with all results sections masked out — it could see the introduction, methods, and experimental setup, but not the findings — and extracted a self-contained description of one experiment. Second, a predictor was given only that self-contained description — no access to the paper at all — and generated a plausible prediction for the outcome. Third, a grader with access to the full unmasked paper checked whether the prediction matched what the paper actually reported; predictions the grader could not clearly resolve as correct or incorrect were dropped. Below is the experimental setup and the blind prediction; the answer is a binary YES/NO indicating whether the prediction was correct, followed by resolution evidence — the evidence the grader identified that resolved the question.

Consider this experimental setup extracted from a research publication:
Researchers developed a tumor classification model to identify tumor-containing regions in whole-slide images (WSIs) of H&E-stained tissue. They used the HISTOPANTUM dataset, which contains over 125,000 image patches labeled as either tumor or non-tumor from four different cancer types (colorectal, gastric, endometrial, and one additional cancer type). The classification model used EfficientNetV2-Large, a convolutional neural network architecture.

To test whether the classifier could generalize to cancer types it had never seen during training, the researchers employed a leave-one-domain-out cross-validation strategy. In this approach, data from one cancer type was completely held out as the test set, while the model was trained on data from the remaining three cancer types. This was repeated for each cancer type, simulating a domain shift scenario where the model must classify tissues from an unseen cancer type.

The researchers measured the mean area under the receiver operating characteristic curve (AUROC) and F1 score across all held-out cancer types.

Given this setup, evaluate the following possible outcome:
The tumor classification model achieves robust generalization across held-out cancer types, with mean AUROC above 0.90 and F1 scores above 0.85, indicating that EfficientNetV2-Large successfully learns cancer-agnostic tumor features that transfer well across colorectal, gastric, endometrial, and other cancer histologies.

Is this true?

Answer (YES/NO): YES